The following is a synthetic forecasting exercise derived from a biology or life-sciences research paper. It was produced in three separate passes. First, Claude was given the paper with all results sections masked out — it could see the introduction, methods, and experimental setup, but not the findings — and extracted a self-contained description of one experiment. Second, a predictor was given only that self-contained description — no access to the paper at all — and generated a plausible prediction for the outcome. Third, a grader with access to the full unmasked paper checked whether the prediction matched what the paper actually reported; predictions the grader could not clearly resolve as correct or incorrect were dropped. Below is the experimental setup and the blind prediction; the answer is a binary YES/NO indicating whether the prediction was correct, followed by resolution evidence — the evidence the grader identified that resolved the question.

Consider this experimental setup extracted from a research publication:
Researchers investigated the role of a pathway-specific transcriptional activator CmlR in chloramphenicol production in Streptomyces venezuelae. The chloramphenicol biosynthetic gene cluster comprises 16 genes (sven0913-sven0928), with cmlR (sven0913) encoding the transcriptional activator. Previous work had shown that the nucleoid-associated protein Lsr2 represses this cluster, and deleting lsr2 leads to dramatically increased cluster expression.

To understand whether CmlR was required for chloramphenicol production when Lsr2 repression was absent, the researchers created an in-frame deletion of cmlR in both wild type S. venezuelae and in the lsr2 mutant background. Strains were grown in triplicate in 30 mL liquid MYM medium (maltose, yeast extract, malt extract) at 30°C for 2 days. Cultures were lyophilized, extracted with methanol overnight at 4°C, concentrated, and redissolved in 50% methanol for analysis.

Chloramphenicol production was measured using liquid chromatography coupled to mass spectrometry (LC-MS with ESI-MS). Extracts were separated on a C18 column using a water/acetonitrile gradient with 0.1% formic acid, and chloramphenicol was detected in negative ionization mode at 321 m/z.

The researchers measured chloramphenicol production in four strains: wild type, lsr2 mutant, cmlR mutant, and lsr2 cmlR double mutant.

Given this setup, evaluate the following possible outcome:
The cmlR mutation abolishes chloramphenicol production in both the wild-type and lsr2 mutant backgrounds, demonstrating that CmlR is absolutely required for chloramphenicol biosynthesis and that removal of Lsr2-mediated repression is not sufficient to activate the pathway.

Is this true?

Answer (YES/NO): YES